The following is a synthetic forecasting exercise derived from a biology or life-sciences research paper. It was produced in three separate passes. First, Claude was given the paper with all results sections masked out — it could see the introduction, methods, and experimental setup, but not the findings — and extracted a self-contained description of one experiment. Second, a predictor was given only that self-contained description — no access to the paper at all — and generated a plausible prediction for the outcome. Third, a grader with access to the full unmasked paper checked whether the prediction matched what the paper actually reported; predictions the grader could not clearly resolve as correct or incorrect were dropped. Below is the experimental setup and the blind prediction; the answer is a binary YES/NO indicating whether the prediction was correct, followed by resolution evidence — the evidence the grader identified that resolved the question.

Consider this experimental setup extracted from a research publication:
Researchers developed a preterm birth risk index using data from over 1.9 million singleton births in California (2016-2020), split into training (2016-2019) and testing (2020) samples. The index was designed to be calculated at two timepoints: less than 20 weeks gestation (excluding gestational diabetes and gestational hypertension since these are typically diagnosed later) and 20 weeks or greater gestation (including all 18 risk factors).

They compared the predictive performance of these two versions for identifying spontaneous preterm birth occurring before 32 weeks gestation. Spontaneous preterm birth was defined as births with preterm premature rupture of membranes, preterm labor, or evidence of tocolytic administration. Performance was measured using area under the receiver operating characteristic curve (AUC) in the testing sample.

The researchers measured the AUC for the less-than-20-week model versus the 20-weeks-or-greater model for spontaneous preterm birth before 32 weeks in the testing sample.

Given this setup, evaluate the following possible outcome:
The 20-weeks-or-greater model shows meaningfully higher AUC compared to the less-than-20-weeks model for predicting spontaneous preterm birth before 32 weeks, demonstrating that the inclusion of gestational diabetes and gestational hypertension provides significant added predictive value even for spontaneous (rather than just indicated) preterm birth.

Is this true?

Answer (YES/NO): YES